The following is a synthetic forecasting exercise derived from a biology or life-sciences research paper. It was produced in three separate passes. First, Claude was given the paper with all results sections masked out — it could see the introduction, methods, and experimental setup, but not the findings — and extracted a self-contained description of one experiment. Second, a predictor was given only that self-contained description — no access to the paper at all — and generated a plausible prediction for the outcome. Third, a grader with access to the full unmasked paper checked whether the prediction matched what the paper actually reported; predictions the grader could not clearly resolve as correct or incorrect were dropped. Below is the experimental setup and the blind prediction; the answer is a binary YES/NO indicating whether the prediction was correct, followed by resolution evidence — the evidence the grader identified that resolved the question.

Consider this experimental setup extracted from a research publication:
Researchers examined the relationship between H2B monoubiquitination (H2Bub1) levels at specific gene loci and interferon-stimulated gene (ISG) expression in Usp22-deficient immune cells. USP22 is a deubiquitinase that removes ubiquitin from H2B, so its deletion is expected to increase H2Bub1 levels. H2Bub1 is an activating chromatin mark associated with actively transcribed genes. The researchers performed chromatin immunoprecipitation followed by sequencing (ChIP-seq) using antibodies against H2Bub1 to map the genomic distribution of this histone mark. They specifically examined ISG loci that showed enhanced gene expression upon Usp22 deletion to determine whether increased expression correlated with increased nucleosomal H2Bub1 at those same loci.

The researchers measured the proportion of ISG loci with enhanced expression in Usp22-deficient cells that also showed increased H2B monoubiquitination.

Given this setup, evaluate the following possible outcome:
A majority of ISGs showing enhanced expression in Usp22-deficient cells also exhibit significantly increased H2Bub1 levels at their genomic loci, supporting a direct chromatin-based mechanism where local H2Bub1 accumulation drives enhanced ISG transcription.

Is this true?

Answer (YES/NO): YES